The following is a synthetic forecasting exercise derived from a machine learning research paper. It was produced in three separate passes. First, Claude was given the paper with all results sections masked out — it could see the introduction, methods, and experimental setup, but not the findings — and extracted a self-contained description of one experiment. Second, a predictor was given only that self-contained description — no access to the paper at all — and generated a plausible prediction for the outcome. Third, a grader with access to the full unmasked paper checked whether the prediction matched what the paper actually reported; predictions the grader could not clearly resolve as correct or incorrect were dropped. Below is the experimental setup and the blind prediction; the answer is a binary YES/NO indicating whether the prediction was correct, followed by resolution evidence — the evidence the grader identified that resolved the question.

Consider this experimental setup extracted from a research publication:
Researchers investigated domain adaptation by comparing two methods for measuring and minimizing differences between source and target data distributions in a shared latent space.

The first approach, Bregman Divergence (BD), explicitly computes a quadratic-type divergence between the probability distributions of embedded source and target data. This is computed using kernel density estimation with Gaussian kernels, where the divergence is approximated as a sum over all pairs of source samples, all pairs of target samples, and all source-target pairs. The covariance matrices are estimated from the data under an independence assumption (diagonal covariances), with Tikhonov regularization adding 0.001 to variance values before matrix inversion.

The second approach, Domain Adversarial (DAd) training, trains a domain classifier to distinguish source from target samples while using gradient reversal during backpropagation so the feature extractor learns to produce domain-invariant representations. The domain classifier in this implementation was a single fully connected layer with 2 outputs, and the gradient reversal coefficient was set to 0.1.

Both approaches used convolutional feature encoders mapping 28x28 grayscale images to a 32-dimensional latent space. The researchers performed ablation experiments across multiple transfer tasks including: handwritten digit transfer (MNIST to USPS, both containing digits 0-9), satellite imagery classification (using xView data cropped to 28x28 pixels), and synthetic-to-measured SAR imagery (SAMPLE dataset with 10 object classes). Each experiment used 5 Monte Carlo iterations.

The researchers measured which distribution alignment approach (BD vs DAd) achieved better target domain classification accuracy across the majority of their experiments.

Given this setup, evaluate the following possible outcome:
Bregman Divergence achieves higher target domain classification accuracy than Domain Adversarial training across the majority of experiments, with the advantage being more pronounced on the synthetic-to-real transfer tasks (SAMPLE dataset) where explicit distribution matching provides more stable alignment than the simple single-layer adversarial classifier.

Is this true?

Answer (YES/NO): NO